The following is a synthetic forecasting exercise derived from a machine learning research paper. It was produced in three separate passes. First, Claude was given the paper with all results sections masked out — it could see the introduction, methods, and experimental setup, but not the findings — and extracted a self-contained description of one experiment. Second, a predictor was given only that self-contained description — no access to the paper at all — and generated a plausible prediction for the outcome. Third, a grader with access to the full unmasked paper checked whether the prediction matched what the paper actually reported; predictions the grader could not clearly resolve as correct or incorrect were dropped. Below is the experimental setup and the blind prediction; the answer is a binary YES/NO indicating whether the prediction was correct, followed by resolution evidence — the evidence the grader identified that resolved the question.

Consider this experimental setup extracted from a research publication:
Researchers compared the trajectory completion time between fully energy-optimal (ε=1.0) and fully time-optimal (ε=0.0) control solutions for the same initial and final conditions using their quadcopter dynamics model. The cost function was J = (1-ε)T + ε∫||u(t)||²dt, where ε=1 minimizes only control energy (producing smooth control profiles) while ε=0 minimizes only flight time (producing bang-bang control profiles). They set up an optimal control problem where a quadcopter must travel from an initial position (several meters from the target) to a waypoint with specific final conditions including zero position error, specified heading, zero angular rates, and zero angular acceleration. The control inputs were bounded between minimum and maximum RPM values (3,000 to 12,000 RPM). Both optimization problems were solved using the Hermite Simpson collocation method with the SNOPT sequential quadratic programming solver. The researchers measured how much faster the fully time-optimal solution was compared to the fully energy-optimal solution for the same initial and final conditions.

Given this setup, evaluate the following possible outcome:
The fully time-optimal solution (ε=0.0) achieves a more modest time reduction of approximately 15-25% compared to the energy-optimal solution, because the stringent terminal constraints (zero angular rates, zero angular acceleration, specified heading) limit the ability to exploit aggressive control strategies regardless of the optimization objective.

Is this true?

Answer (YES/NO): NO